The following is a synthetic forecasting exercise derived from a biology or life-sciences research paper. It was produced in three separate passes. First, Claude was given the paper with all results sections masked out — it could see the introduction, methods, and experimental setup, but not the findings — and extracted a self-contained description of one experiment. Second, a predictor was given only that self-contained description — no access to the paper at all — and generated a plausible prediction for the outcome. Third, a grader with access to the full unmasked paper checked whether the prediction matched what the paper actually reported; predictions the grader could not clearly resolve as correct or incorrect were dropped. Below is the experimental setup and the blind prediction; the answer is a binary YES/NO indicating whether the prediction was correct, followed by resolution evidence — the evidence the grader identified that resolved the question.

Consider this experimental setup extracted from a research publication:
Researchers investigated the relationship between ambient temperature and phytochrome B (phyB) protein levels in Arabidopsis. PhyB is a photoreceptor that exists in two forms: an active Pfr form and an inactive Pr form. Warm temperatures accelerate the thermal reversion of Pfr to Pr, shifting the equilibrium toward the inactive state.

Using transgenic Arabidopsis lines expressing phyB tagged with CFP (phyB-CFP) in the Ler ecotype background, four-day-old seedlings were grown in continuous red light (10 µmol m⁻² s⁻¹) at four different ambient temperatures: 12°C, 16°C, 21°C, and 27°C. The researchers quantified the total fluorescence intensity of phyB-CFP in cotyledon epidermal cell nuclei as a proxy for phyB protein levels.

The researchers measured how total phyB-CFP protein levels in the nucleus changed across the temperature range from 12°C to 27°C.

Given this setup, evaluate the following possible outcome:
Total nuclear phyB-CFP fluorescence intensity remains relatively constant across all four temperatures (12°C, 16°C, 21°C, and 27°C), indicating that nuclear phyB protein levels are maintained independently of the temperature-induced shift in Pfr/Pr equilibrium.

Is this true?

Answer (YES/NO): NO